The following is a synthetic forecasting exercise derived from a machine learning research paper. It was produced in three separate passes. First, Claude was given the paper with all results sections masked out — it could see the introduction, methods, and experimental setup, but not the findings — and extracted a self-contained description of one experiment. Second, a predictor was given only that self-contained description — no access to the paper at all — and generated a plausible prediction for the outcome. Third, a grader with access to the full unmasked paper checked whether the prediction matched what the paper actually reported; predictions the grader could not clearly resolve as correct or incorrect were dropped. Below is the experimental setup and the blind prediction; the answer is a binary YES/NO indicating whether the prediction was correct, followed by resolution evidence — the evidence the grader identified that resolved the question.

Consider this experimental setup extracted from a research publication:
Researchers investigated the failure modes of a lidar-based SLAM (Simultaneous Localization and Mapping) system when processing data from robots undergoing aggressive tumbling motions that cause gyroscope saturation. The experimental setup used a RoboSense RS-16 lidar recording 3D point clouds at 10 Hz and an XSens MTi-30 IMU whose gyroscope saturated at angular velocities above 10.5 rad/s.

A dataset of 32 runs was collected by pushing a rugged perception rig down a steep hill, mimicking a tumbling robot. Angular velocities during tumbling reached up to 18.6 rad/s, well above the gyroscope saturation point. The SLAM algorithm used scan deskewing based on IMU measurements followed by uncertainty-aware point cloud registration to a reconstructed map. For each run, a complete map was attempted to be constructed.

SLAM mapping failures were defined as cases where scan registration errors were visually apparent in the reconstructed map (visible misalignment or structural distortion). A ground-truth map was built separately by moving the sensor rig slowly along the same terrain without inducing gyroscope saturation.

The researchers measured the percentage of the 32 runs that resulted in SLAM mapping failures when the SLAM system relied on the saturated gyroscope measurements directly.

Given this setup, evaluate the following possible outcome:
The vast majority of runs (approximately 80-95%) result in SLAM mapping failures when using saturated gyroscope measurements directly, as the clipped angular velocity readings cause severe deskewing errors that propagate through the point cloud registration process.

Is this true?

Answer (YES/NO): NO